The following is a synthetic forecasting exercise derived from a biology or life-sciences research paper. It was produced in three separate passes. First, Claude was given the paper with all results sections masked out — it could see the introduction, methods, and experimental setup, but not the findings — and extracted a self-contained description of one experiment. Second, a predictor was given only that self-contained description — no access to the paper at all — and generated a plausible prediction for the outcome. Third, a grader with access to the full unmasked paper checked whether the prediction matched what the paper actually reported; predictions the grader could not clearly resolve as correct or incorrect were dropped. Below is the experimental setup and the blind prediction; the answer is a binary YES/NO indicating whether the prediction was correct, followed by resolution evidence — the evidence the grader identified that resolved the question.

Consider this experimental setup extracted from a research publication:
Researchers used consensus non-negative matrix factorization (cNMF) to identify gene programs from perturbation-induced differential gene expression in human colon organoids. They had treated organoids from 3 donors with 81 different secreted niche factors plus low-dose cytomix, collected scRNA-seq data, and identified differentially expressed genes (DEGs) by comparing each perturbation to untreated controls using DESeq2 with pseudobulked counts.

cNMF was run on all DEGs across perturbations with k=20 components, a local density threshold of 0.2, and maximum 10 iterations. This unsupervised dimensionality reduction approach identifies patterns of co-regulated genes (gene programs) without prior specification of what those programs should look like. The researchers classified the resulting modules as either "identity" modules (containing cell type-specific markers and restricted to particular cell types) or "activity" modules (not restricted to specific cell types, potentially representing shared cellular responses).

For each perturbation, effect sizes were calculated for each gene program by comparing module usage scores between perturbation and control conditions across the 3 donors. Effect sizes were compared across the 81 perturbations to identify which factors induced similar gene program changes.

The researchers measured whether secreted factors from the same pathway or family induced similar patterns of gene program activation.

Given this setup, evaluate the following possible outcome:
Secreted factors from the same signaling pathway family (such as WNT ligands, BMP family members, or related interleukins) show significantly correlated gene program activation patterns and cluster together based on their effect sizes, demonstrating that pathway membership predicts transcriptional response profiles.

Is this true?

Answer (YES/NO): YES